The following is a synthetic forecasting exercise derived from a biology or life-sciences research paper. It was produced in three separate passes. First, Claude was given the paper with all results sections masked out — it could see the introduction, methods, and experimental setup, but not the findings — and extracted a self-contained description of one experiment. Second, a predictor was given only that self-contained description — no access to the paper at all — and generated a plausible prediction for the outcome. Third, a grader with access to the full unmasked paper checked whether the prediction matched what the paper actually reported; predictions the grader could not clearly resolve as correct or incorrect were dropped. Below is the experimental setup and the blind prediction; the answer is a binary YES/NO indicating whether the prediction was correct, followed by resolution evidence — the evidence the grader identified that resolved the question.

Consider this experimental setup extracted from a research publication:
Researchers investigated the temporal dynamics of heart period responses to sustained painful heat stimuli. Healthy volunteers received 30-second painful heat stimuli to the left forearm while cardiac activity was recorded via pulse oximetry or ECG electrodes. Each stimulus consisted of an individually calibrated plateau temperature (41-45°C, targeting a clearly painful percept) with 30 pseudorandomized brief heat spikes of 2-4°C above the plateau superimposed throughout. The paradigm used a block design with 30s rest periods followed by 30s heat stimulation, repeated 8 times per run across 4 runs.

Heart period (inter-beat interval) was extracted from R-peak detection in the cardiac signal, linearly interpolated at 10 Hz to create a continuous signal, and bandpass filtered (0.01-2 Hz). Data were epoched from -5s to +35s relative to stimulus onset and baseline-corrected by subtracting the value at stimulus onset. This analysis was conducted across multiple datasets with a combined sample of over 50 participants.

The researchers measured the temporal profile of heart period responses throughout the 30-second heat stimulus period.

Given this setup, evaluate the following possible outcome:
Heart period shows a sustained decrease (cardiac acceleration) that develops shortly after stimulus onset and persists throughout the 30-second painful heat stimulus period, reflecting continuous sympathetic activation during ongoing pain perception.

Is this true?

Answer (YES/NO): NO